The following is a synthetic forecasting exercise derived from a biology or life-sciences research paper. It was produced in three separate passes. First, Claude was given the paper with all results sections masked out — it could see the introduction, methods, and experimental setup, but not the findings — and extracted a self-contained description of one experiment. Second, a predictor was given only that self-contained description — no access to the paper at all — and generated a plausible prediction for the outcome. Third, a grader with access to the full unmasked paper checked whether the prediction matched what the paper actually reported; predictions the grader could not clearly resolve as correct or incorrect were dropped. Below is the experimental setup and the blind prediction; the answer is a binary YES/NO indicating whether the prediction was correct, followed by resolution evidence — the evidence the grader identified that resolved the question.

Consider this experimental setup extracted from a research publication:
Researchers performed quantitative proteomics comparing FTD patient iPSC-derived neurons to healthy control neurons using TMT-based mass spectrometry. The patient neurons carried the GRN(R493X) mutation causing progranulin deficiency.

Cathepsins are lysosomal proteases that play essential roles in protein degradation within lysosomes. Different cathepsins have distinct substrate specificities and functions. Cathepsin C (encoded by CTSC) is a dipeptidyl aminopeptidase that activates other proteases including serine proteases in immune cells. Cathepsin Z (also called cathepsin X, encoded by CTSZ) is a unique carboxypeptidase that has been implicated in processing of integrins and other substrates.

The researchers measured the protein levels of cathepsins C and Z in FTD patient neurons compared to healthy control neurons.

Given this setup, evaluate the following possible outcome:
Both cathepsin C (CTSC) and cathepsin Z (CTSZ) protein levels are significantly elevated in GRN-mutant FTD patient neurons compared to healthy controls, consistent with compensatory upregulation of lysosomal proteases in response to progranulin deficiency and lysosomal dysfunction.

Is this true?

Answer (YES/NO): YES